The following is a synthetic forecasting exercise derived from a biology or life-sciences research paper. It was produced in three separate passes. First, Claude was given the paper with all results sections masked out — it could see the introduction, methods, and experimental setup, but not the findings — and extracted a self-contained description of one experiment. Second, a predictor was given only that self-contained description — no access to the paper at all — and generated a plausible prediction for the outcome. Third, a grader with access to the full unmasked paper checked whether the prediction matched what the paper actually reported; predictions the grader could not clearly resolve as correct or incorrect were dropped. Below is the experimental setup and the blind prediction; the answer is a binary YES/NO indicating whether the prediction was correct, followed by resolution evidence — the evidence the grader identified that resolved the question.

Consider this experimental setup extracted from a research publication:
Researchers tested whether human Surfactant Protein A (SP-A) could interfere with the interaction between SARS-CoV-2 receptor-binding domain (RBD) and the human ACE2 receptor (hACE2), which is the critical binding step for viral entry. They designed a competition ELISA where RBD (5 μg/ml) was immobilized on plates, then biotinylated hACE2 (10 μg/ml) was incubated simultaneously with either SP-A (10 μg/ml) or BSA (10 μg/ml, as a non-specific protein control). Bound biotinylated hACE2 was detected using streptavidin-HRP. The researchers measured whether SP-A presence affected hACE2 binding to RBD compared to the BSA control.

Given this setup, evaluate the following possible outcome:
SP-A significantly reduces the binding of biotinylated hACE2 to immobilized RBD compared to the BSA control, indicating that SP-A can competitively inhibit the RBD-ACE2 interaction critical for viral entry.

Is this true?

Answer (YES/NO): YES